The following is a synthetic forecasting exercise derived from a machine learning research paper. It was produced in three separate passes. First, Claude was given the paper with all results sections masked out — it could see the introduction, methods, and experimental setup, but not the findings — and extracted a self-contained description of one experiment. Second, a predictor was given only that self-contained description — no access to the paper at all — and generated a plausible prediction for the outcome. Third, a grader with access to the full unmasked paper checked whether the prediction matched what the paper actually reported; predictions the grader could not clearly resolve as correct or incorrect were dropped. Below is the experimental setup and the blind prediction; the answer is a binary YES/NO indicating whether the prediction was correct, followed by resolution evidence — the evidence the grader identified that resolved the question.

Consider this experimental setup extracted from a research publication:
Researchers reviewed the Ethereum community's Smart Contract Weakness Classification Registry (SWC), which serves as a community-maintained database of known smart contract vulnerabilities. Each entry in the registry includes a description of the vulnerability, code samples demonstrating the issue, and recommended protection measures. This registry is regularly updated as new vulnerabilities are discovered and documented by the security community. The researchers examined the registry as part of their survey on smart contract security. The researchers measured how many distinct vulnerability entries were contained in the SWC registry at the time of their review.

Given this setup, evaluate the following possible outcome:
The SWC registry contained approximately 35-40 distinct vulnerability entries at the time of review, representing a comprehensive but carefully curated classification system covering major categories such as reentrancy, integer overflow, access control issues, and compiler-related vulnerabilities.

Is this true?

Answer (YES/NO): YES